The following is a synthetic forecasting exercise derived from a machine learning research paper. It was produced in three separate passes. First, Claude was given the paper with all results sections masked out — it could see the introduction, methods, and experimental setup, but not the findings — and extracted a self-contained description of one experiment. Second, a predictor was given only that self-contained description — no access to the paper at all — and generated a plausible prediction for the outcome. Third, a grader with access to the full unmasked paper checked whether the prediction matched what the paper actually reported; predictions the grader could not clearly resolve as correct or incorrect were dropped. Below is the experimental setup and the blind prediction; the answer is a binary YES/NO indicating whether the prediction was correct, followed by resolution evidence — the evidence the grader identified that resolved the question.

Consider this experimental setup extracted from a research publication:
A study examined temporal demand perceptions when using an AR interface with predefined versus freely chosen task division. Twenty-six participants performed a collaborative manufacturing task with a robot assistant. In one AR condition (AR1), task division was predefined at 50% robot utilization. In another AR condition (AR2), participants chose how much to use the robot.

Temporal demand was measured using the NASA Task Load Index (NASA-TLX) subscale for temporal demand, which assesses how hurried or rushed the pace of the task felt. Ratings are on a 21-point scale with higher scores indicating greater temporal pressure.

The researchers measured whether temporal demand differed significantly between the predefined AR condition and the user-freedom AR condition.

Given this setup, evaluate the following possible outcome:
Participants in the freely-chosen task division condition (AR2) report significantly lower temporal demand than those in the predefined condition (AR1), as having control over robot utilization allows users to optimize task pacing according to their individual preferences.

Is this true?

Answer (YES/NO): YES